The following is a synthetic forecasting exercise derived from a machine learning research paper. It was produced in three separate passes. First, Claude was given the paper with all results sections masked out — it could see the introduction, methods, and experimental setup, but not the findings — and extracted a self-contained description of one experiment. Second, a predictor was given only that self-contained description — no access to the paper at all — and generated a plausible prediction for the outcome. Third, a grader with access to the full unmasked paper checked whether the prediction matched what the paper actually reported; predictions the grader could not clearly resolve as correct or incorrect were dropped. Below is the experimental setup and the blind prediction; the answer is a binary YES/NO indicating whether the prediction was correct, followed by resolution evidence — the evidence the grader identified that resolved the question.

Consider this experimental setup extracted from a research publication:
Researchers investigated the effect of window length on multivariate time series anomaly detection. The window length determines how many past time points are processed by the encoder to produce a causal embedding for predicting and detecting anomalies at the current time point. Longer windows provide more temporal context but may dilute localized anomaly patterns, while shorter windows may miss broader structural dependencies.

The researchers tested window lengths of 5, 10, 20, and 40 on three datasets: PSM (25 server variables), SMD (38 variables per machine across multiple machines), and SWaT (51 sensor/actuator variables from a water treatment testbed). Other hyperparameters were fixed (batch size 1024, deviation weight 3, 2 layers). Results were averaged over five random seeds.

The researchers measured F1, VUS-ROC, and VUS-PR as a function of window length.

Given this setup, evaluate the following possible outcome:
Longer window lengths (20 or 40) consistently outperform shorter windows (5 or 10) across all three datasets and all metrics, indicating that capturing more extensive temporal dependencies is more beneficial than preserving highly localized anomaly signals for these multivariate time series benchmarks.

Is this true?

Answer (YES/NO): NO